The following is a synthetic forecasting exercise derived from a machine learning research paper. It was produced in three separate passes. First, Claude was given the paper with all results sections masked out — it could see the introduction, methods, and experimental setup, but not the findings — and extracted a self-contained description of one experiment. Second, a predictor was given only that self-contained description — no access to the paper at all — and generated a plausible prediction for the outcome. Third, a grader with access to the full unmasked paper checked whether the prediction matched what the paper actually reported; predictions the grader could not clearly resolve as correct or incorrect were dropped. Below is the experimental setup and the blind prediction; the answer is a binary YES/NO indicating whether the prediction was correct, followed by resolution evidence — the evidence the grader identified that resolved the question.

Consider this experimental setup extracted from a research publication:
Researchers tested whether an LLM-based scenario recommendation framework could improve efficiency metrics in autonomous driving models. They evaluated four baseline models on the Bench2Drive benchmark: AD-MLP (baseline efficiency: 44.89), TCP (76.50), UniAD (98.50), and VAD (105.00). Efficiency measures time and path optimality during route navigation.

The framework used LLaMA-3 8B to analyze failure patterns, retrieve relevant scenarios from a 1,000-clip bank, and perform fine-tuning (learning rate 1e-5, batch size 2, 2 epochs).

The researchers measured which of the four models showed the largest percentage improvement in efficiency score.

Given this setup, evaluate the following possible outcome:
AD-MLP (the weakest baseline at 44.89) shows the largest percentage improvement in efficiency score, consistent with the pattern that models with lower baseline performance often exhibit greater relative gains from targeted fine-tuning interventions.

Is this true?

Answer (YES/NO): YES